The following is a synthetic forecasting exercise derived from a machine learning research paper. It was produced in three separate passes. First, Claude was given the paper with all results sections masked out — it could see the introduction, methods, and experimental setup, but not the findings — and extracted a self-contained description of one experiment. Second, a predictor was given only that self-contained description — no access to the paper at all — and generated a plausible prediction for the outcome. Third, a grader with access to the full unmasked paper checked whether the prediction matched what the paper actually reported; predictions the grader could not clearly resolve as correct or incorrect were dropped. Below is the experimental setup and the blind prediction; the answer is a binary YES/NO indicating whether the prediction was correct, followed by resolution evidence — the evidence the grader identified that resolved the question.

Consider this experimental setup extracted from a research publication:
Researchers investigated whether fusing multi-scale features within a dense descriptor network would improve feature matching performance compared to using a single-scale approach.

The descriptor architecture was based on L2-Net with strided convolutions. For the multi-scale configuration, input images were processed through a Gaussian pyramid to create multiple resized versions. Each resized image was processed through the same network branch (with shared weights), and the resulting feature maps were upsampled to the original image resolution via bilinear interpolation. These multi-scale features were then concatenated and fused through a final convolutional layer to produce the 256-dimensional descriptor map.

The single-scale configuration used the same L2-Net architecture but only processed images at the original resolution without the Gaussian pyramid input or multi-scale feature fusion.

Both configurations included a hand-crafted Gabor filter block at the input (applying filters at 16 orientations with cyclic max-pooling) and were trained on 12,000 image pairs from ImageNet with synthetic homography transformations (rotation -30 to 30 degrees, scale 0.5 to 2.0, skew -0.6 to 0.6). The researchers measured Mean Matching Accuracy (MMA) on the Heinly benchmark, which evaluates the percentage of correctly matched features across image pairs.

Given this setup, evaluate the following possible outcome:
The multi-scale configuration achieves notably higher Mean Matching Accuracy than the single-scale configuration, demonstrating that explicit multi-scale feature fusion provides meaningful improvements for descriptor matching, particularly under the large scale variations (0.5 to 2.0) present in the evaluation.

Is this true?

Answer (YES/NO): NO